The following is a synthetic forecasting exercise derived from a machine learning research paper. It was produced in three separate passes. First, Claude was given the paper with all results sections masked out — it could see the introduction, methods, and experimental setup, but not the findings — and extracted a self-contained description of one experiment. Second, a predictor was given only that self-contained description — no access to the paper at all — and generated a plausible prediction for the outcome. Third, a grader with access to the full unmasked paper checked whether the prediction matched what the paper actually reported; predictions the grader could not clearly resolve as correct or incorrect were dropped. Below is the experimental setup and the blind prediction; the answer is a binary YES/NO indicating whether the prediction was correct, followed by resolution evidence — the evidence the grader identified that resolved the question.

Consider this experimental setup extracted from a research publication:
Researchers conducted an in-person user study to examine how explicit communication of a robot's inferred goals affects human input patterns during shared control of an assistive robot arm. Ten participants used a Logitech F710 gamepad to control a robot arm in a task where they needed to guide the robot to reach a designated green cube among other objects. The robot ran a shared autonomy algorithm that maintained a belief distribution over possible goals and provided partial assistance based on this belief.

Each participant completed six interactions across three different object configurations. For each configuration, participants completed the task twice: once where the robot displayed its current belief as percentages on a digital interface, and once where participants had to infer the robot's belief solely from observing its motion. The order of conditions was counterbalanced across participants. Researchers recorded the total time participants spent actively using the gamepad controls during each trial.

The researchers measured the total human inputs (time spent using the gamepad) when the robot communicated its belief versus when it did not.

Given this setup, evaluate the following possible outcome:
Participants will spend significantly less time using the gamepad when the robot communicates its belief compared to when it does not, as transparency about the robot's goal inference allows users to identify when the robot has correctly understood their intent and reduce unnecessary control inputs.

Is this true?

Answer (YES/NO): YES